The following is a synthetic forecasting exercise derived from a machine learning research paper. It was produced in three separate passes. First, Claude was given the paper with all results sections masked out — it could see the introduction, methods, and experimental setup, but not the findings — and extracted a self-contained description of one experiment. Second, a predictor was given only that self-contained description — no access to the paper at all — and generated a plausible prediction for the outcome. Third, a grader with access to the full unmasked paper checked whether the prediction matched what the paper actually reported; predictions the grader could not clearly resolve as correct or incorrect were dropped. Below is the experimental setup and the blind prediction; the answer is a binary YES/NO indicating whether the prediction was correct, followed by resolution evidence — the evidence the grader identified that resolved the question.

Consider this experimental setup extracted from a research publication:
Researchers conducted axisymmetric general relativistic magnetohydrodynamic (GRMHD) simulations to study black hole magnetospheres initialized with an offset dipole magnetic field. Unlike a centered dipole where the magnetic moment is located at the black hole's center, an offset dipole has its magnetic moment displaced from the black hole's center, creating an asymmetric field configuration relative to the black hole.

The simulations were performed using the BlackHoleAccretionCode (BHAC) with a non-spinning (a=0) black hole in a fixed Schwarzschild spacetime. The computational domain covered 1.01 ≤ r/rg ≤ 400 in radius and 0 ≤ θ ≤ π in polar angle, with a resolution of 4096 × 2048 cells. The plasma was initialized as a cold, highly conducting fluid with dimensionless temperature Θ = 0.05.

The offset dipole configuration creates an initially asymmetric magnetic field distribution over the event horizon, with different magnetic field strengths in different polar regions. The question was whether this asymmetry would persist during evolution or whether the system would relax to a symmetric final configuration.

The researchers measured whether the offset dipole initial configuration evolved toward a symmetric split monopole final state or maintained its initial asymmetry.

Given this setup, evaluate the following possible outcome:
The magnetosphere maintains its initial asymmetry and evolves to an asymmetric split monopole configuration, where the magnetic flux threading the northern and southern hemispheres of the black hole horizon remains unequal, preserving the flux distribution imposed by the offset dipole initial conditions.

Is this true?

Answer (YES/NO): NO